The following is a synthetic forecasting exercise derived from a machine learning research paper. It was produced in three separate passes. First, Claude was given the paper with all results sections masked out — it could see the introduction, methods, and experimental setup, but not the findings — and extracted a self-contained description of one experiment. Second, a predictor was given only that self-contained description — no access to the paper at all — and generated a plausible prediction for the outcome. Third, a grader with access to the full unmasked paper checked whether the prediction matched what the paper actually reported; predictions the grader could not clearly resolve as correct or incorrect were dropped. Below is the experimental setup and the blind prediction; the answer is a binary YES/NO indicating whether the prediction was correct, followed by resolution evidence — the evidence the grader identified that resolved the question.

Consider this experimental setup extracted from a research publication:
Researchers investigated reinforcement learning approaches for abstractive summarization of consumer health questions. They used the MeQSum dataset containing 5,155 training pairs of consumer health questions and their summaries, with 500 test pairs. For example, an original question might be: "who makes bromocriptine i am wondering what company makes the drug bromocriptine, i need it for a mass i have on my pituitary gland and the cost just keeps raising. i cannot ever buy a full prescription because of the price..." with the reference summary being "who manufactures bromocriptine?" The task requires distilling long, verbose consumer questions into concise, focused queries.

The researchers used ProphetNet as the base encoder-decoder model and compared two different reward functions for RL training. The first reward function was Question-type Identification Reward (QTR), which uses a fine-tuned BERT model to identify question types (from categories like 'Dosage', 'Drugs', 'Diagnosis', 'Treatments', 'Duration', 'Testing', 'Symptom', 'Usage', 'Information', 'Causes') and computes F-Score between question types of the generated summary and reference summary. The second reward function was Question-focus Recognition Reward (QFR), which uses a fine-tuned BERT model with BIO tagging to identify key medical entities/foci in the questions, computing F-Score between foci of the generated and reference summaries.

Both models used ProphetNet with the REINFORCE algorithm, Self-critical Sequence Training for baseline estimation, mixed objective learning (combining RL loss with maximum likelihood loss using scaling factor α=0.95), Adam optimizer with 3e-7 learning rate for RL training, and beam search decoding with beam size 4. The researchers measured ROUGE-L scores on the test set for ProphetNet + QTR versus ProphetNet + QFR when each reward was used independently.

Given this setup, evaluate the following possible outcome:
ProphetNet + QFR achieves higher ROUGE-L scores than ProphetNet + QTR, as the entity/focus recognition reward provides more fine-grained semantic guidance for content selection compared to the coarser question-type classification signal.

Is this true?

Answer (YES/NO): YES